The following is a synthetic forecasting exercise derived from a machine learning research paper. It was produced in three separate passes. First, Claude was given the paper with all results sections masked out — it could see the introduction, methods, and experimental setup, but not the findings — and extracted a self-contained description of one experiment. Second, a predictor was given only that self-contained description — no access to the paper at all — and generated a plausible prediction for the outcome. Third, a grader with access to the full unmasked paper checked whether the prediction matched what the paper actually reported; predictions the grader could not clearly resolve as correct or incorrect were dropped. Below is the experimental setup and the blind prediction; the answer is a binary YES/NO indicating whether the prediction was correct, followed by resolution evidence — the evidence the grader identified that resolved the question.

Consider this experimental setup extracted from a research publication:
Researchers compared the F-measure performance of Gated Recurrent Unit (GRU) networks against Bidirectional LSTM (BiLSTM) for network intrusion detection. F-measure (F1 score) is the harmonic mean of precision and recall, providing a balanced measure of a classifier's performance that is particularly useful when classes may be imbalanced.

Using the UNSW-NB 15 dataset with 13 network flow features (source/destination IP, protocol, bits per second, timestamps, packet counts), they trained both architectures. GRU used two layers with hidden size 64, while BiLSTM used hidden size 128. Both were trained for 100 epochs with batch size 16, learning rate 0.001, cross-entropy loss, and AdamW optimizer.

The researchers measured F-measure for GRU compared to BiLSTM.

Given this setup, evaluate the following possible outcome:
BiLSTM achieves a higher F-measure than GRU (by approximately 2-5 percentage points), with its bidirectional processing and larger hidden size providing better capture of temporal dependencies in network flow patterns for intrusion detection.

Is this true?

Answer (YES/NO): YES